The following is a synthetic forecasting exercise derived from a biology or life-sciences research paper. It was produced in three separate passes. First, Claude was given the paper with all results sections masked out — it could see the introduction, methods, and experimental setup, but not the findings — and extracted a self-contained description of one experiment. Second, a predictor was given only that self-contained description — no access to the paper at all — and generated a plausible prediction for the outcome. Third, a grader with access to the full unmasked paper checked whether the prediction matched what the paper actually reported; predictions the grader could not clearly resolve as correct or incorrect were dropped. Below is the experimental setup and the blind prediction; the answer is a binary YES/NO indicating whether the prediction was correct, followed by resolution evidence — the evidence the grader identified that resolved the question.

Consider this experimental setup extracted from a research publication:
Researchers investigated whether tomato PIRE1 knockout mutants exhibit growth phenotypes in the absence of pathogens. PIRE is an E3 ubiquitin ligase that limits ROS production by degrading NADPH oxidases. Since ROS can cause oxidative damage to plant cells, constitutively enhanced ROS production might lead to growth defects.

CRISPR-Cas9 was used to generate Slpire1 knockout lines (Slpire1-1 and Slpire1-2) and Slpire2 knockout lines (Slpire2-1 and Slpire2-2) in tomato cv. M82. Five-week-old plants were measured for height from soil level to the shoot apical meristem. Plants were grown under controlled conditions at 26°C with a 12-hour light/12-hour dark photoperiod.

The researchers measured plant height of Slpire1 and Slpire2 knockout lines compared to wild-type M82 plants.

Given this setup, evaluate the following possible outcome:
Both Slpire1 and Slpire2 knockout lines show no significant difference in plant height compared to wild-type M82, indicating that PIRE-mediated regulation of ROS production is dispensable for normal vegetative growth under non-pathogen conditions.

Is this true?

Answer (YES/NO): NO